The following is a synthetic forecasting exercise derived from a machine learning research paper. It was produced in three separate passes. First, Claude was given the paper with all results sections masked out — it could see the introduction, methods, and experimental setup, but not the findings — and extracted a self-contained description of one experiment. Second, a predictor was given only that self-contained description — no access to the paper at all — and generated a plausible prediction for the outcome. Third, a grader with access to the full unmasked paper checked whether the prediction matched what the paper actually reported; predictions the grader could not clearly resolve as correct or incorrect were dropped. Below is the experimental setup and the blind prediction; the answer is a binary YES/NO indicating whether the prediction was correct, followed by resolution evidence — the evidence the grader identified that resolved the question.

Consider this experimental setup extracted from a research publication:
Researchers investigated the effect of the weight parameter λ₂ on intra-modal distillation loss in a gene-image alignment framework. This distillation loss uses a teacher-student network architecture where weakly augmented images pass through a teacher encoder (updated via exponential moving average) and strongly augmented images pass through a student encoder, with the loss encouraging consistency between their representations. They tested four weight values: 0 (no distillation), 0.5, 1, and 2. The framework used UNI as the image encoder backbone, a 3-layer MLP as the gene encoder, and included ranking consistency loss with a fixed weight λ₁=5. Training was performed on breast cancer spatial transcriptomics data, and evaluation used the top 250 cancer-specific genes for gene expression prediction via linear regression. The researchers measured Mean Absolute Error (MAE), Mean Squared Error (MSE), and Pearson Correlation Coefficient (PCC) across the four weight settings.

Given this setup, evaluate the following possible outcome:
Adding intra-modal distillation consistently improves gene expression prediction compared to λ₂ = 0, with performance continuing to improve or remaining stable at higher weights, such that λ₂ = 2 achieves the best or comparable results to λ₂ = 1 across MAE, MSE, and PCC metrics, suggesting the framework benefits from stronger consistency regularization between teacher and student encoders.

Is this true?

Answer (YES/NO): NO